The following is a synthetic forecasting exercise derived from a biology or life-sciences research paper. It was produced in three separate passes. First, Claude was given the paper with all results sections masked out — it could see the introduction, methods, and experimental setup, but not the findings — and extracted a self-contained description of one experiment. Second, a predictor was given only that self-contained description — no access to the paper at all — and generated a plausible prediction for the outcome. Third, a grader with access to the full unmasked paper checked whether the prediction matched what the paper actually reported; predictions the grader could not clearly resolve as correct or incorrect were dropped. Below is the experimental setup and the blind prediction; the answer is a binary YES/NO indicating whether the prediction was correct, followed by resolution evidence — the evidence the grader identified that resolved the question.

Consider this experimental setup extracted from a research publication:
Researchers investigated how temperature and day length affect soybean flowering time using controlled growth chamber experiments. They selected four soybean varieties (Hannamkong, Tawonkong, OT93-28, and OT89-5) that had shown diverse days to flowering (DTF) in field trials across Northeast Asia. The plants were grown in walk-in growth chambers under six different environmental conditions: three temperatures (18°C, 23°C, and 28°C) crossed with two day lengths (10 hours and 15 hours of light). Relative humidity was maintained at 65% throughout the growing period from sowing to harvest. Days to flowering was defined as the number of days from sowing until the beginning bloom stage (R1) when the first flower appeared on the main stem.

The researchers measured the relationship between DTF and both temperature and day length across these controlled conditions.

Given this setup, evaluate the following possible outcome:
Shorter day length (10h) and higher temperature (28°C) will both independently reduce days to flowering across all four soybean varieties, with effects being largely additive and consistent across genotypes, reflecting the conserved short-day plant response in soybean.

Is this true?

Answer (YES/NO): NO